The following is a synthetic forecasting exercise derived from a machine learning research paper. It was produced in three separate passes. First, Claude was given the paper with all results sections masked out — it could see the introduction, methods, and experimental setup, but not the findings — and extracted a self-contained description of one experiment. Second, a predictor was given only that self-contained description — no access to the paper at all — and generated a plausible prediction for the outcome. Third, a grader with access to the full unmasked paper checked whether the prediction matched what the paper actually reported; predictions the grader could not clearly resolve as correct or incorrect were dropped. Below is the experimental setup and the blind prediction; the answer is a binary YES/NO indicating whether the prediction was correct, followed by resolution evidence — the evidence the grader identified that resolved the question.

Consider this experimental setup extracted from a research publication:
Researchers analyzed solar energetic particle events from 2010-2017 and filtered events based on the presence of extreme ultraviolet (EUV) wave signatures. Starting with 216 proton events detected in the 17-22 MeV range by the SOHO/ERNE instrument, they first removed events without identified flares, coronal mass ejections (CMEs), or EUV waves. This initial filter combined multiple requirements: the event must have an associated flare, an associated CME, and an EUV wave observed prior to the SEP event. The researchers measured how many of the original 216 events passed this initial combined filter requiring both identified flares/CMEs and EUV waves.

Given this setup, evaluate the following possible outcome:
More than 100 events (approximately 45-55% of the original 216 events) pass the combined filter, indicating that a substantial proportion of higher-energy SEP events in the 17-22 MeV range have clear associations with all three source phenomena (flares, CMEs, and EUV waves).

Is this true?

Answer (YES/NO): NO